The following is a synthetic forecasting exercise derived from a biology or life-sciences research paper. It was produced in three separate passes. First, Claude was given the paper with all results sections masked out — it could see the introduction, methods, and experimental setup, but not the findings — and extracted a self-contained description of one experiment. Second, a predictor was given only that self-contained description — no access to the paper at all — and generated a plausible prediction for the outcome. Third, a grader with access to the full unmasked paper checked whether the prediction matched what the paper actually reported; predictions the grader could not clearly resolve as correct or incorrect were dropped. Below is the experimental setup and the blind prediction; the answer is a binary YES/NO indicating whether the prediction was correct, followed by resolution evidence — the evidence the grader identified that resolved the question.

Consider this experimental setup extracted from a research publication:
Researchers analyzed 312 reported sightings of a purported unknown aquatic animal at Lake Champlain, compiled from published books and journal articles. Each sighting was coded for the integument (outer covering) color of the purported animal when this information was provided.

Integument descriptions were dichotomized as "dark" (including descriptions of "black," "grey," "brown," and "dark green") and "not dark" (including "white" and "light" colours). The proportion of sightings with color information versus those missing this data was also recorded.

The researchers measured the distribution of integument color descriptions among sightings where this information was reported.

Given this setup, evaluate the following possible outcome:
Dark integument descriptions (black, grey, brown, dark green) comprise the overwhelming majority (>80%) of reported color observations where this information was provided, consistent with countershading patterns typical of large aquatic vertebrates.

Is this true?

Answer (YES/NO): YES